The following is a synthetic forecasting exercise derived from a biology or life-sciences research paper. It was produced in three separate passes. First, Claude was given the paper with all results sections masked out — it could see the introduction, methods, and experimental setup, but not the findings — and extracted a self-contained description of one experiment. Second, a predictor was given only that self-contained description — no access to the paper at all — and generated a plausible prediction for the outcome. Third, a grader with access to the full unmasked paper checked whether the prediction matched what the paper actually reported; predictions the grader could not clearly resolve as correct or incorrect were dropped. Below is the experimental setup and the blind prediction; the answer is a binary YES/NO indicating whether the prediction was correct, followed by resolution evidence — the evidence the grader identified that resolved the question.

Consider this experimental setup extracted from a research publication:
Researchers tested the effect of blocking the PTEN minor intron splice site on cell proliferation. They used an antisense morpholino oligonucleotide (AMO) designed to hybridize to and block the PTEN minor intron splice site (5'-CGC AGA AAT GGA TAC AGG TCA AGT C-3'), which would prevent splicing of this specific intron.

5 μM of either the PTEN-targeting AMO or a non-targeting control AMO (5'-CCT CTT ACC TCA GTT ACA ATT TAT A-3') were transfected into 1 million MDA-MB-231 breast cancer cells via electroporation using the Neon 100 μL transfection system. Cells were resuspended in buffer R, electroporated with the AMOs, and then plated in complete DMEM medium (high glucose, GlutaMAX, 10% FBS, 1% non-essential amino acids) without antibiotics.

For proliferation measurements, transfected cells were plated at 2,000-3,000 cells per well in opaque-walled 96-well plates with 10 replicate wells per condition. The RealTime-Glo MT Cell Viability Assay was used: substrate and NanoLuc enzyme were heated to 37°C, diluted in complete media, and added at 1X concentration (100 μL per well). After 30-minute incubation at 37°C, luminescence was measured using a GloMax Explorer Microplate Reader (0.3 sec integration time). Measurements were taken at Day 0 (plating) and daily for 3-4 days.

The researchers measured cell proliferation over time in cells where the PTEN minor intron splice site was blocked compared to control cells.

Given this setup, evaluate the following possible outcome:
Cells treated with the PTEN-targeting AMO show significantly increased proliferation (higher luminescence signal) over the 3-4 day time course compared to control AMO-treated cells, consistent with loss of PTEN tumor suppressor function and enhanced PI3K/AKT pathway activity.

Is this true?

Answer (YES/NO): NO